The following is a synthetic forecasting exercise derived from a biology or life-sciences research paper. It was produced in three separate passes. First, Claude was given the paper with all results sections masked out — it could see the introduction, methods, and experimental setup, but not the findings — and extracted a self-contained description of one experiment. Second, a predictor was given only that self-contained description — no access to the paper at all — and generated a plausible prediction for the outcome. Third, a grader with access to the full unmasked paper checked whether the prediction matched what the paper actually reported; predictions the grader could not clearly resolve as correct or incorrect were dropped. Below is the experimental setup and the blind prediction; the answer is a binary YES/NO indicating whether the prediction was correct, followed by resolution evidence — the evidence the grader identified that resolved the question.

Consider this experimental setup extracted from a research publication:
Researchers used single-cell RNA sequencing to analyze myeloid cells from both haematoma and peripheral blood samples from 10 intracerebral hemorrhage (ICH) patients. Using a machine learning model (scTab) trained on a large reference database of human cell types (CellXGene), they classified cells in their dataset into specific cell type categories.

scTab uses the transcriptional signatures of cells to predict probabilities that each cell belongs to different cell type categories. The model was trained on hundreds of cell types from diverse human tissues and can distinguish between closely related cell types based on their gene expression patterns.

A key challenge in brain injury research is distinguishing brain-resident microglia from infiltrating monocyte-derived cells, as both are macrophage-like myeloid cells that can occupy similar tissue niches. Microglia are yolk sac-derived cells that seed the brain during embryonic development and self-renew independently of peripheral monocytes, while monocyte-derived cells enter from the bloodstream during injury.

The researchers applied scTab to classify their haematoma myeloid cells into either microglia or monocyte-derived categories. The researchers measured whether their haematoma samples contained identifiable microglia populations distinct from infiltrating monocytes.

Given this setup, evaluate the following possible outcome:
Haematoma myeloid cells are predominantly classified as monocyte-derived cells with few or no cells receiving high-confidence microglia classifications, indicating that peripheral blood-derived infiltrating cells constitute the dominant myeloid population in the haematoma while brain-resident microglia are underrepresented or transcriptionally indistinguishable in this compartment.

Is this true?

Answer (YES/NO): NO